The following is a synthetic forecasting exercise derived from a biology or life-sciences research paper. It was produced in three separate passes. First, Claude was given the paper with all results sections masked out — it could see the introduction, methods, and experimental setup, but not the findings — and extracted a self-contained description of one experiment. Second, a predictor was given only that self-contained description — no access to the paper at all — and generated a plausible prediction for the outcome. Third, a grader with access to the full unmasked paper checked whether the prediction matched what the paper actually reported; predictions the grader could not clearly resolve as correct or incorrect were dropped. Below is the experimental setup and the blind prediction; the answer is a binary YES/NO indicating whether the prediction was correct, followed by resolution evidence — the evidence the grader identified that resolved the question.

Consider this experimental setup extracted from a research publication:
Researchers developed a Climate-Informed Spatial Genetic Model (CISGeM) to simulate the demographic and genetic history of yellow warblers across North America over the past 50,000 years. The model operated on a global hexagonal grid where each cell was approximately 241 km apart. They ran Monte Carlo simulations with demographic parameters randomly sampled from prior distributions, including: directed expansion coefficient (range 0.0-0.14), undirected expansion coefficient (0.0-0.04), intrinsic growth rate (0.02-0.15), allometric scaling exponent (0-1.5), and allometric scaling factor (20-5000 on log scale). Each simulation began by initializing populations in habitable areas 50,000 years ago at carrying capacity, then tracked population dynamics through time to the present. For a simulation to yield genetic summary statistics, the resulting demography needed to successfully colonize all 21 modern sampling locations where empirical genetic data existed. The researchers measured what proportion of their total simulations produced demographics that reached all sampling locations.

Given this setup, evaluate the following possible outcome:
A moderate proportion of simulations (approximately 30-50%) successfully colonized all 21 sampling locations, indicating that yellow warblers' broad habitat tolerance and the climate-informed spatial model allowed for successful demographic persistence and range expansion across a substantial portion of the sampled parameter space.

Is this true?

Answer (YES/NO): NO